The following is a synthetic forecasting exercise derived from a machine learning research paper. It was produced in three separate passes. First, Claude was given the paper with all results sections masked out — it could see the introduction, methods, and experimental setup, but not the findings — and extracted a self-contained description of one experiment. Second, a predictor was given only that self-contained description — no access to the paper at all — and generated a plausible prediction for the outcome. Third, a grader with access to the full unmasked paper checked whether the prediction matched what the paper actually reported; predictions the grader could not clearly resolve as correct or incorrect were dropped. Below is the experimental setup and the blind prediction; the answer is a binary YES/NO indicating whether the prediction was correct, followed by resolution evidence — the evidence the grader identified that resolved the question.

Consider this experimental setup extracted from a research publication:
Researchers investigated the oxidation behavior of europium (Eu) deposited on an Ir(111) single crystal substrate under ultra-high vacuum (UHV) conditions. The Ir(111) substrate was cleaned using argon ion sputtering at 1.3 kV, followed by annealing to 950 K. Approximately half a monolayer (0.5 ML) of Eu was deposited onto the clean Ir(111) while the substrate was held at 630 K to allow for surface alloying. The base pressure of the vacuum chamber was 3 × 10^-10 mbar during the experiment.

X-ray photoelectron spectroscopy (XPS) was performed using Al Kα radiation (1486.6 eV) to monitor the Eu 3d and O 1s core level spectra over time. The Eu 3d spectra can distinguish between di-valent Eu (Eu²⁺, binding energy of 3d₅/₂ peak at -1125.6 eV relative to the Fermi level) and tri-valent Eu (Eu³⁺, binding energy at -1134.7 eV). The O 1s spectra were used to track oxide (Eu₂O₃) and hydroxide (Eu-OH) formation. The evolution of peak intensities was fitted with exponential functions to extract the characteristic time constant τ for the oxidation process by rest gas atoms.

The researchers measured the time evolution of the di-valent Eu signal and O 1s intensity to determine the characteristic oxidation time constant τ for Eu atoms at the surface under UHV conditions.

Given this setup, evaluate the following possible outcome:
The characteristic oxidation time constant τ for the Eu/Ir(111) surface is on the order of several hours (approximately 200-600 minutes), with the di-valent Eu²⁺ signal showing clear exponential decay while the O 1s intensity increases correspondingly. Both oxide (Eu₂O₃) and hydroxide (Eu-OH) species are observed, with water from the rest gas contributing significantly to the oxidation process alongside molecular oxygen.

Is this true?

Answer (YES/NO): NO